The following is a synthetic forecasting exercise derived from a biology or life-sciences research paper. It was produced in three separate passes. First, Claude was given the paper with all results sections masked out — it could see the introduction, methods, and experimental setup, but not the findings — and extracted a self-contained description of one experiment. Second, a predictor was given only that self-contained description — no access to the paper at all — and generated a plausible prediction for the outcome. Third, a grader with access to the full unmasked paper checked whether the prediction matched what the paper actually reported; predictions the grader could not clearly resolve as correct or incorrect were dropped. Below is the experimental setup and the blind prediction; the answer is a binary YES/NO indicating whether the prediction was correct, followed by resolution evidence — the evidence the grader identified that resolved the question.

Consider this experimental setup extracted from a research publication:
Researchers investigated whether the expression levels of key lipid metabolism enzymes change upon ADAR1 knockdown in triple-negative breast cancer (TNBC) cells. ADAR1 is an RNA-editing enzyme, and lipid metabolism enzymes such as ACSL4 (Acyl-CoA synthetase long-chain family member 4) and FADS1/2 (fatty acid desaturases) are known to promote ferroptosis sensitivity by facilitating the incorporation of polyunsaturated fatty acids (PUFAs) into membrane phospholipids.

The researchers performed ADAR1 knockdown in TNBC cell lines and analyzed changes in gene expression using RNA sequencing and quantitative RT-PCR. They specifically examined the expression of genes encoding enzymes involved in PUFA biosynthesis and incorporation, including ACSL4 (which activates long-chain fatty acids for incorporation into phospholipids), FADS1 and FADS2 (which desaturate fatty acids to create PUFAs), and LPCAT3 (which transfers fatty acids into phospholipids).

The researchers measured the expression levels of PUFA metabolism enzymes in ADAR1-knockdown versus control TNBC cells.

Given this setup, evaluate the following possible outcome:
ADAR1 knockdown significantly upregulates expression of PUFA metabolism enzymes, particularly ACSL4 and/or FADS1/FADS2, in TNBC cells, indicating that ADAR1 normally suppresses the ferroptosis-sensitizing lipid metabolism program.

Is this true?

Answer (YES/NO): NO